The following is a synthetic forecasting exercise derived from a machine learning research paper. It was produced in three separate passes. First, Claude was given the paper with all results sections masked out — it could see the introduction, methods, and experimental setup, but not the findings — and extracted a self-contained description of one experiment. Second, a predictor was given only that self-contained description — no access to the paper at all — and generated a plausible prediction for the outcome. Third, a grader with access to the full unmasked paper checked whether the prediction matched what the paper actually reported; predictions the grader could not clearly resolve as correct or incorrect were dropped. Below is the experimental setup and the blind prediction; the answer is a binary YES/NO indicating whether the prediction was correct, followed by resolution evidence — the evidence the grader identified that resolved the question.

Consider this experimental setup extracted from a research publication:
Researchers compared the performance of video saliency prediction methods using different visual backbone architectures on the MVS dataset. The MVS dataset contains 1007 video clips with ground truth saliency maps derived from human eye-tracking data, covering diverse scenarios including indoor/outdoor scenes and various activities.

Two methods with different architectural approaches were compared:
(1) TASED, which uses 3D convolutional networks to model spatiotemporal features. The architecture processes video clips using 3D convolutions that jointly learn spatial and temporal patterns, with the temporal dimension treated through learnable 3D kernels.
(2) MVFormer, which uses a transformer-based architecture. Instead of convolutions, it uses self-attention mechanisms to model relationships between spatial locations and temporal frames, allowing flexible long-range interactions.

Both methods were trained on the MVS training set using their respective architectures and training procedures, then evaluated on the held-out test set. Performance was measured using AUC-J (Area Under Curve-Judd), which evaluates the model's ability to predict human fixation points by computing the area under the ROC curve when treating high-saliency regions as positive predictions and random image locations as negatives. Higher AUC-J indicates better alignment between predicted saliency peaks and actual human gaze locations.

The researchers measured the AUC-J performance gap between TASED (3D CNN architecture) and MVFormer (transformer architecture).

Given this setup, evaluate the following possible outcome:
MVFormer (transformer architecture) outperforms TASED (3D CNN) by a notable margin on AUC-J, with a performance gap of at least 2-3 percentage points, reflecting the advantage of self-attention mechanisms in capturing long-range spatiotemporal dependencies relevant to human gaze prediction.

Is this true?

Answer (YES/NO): NO